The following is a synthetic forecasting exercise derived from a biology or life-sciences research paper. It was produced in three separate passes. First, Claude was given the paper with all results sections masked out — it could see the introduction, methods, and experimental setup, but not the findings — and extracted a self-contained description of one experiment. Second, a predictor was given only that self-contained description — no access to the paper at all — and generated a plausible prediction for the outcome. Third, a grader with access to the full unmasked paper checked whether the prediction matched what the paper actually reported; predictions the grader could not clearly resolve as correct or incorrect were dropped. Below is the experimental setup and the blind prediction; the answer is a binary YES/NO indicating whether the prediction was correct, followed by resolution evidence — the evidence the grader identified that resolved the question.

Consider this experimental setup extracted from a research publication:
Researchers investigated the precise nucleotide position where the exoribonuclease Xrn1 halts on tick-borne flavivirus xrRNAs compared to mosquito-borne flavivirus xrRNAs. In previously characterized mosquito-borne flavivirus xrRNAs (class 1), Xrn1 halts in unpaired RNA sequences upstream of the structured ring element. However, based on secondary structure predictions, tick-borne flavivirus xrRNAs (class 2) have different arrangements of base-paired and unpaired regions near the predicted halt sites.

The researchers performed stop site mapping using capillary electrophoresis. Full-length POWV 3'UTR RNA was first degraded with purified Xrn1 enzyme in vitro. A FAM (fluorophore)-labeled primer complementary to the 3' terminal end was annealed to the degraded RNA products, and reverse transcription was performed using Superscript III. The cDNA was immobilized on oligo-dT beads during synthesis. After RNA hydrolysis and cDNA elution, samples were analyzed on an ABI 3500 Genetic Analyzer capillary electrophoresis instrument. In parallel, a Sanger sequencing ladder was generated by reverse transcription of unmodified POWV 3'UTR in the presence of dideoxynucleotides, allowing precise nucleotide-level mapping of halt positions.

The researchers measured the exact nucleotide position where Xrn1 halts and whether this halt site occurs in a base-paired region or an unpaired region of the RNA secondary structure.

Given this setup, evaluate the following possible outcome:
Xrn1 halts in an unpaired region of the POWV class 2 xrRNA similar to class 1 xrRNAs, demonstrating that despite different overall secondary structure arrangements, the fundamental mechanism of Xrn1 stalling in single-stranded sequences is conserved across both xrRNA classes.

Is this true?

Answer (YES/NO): NO